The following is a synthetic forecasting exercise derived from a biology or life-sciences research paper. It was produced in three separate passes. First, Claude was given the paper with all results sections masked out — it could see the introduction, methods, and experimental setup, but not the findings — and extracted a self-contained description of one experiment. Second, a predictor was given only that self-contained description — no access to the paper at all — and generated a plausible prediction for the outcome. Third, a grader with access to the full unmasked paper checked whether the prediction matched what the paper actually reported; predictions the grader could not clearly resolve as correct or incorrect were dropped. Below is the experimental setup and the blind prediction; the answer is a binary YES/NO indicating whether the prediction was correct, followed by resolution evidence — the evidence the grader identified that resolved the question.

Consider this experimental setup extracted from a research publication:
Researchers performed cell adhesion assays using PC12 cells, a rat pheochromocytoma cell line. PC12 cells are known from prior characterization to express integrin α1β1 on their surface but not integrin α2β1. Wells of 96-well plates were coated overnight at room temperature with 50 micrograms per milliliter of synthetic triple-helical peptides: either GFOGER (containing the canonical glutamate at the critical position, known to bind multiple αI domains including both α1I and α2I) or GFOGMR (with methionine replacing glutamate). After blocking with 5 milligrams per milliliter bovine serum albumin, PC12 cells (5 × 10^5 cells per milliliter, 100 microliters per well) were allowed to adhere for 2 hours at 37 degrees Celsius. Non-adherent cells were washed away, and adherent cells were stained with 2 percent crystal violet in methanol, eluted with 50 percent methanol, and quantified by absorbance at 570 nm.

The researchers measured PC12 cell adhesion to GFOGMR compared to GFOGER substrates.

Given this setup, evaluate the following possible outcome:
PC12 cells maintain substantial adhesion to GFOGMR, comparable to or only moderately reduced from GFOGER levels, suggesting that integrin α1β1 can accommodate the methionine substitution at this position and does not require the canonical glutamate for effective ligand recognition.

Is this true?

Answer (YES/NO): NO